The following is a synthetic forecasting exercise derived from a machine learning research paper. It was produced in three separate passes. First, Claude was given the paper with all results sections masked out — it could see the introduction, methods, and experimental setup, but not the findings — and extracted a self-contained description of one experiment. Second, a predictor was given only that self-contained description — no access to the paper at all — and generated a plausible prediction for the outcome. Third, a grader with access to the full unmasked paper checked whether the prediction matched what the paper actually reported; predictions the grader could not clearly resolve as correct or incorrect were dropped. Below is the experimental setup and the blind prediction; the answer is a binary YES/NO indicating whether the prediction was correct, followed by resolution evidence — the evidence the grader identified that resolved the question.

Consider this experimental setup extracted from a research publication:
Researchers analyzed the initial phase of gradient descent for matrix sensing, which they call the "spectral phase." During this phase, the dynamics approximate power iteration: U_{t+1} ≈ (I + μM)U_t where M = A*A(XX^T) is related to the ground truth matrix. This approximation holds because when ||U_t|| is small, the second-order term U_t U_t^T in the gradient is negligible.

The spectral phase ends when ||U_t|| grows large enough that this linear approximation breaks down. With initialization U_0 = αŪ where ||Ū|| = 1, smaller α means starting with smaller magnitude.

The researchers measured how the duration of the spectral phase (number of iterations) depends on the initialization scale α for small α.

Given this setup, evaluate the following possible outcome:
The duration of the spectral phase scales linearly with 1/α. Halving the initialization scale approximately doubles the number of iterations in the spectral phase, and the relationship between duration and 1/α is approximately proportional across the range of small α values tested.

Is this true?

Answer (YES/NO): NO